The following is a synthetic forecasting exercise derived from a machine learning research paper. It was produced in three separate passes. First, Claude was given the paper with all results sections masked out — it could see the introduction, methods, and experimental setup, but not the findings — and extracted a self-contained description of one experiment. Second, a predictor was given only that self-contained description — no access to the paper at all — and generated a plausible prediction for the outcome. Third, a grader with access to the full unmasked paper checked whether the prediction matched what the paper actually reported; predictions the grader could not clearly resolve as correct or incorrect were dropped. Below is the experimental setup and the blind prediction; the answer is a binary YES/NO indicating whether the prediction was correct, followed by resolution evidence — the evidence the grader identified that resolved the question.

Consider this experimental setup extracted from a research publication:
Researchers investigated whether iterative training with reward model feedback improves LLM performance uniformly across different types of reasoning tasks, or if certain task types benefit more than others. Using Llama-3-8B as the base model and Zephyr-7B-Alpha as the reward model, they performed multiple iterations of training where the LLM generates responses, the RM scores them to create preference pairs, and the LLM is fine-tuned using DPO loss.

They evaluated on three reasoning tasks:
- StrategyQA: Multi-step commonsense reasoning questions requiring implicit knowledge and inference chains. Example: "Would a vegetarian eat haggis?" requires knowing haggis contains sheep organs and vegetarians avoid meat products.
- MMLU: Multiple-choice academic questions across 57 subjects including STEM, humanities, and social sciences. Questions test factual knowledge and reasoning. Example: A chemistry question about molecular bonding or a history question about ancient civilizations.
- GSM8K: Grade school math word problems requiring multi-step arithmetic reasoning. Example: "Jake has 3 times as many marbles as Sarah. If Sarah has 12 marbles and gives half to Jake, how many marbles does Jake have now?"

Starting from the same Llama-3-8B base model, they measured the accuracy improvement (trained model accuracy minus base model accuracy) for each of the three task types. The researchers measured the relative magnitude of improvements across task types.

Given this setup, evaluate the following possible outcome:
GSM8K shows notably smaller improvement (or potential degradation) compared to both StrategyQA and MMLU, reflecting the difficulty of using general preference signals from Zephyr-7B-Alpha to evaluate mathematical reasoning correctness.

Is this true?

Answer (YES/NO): NO